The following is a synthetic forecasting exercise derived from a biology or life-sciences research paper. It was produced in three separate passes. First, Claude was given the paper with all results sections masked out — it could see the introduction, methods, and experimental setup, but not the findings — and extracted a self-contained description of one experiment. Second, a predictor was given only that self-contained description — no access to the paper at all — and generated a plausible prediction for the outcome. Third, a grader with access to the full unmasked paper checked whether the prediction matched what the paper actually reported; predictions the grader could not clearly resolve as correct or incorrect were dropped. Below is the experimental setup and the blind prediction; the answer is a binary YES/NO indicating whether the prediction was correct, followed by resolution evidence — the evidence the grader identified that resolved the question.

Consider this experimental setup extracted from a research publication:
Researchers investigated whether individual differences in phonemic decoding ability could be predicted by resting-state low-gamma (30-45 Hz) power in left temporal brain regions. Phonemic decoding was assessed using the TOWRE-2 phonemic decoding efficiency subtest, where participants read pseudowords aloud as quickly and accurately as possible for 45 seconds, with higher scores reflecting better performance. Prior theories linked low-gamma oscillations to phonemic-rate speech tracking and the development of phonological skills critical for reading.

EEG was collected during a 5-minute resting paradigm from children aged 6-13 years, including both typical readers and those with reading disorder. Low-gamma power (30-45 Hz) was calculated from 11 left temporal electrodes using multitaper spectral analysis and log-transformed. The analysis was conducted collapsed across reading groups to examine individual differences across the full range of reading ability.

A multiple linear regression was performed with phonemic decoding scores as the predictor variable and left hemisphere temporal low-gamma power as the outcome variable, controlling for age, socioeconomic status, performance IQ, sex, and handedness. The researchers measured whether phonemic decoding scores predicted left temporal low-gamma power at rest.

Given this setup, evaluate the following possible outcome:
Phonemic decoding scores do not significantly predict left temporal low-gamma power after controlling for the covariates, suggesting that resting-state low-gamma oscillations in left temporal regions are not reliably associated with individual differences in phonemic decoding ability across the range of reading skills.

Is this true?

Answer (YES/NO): YES